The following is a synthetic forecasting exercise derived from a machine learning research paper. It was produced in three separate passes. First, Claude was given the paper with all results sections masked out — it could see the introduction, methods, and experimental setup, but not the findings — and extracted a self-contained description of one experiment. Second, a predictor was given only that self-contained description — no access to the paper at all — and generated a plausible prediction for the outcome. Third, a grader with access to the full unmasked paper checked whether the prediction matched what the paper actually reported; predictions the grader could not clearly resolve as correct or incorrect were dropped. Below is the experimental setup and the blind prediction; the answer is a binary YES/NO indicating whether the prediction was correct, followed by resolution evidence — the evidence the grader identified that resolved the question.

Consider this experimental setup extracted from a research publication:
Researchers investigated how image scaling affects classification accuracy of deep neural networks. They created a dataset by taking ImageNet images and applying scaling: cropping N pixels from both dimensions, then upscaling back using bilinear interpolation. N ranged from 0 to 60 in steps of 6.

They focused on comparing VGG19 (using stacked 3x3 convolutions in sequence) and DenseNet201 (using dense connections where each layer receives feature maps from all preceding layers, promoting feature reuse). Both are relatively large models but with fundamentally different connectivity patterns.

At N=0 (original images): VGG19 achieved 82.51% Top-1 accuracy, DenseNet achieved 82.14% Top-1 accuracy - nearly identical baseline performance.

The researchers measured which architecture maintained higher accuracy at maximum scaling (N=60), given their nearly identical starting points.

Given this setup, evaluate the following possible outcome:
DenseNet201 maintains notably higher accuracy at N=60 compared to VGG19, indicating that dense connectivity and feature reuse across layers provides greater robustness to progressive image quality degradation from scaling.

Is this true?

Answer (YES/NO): YES